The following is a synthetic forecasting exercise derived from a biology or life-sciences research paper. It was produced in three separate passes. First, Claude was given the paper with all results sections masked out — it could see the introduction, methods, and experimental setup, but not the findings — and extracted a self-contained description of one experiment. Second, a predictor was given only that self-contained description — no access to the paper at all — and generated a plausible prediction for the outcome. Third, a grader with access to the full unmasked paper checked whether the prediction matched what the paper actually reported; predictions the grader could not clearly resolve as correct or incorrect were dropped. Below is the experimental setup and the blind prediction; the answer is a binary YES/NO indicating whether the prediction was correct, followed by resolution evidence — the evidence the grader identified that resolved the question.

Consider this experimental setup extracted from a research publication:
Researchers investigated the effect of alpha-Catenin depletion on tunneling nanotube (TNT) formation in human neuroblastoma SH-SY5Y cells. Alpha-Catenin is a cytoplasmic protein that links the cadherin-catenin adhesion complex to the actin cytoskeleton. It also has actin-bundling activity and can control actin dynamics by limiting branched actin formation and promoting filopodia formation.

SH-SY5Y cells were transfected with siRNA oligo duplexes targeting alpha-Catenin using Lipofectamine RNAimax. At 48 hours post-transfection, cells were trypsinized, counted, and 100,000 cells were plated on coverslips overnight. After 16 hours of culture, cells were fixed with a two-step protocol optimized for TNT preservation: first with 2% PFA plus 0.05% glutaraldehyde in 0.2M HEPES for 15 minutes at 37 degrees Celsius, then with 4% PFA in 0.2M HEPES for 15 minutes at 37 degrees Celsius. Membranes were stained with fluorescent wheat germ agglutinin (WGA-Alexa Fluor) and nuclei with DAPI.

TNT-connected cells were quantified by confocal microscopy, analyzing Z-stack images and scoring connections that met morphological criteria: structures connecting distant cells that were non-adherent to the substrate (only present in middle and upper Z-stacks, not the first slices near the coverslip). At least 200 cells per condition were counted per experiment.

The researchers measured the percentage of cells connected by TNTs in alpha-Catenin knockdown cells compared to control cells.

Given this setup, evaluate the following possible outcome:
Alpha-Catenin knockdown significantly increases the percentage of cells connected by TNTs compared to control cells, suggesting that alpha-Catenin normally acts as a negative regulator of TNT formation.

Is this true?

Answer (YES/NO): YES